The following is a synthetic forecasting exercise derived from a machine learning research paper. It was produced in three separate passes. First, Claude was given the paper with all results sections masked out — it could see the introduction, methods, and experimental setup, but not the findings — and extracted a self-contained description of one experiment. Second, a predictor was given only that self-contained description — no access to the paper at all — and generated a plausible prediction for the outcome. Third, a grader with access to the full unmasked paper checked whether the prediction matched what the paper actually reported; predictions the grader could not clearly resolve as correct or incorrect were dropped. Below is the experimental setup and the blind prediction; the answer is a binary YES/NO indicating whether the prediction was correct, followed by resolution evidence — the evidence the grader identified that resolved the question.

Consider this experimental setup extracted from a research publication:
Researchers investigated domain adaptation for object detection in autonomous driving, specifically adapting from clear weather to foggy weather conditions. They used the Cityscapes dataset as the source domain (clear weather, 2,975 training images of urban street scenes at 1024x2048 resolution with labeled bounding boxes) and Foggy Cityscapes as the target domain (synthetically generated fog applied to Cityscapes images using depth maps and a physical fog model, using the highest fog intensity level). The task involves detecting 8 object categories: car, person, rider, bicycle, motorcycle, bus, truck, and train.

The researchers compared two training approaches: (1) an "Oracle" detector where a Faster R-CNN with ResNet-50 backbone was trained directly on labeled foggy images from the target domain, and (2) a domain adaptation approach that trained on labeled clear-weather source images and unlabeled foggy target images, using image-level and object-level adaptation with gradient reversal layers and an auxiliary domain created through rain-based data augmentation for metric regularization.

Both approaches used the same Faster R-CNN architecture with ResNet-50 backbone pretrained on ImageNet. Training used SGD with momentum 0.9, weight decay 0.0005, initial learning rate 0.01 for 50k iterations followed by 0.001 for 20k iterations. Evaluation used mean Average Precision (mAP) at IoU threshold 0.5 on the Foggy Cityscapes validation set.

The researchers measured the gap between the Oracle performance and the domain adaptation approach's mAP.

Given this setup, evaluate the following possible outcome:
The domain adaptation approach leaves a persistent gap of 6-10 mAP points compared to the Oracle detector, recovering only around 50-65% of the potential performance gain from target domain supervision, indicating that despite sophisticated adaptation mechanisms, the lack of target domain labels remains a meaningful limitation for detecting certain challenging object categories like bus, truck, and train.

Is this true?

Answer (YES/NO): NO